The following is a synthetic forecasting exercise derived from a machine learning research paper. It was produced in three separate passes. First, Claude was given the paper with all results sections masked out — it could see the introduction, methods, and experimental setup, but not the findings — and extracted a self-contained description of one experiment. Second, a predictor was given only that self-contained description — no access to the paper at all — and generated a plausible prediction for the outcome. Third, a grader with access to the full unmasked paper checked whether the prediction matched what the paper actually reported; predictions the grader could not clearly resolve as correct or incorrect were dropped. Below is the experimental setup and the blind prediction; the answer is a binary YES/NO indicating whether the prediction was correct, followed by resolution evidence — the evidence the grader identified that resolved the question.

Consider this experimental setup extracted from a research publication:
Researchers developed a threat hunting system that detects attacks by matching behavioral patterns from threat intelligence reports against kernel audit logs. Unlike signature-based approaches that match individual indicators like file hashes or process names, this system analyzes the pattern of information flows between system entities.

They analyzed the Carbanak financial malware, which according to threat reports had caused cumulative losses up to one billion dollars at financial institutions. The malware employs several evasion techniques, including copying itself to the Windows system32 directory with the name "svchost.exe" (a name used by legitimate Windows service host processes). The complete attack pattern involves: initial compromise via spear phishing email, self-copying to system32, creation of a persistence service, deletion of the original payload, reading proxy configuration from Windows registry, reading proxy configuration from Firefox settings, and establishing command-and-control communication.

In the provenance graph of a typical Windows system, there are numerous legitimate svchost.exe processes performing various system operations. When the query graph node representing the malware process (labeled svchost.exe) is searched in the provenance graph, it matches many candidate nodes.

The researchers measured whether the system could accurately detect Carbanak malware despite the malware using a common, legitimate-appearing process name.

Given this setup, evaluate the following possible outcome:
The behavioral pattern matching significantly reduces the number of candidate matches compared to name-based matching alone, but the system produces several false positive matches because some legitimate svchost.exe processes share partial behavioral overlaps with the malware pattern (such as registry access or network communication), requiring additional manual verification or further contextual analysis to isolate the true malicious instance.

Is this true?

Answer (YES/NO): NO